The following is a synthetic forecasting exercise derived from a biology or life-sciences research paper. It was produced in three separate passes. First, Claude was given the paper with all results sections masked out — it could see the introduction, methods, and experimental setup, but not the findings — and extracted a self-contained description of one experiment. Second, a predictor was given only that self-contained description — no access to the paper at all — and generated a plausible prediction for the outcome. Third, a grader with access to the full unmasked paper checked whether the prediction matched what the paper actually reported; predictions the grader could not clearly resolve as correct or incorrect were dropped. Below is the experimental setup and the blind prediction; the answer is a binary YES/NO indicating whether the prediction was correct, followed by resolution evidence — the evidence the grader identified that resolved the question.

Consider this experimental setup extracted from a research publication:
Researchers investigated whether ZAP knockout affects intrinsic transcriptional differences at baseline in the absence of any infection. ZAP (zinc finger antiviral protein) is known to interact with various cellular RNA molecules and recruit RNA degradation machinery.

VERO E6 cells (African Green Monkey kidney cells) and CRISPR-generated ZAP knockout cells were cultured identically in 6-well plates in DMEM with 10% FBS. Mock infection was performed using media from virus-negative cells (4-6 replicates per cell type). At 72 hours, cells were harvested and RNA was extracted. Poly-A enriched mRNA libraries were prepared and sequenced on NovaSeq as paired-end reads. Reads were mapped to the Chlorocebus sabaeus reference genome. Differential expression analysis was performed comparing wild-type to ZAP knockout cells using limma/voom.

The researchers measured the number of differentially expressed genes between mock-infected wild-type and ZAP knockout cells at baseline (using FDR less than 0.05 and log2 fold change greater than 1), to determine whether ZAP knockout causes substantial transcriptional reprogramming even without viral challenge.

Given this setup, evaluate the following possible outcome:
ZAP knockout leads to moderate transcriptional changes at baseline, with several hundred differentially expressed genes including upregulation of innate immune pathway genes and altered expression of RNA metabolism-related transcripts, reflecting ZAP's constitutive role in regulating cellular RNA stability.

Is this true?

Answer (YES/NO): NO